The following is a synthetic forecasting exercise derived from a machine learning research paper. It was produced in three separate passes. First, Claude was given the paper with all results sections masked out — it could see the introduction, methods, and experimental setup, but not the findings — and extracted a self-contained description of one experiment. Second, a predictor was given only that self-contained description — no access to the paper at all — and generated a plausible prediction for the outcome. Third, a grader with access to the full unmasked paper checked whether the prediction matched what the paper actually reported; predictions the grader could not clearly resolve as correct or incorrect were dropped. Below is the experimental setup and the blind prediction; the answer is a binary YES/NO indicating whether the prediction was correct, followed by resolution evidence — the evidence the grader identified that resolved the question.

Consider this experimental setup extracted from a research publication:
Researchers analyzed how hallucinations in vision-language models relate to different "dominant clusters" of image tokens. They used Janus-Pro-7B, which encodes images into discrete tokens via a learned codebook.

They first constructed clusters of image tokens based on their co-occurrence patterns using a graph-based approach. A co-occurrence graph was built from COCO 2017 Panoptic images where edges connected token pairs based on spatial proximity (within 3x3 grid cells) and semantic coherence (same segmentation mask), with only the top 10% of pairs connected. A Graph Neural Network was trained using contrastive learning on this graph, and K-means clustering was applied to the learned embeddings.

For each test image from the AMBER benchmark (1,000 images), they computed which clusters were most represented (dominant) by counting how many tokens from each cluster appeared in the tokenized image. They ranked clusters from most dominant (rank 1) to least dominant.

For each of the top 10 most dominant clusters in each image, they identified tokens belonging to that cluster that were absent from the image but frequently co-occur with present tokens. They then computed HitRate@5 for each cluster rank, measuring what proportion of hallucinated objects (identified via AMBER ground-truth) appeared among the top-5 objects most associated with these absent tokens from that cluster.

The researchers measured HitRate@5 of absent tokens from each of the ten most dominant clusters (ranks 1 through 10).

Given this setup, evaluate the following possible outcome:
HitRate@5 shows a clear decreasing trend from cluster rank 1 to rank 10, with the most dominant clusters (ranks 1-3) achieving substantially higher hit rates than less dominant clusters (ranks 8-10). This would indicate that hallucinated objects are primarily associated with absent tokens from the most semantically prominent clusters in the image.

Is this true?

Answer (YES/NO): YES